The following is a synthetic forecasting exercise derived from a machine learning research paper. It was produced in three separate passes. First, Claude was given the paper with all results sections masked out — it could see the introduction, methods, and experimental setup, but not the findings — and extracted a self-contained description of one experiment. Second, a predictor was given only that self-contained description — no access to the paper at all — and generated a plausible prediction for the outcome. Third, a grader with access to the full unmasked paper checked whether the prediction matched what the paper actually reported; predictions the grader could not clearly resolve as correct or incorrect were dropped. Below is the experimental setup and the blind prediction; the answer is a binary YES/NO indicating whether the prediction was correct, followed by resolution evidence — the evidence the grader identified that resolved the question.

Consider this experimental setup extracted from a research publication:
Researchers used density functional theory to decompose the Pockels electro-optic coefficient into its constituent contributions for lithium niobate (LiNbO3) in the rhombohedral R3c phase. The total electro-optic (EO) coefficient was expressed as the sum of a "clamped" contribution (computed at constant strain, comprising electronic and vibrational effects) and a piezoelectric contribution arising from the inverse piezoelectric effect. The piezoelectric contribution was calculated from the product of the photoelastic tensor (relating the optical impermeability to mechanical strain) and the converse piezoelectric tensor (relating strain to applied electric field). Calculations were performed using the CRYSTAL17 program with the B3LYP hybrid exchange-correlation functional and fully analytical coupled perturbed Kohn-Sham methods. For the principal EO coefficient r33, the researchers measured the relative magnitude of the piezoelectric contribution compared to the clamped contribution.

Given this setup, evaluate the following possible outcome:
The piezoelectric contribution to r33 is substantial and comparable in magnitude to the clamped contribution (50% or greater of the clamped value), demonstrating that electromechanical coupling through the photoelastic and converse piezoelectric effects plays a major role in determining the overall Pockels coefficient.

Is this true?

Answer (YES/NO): NO